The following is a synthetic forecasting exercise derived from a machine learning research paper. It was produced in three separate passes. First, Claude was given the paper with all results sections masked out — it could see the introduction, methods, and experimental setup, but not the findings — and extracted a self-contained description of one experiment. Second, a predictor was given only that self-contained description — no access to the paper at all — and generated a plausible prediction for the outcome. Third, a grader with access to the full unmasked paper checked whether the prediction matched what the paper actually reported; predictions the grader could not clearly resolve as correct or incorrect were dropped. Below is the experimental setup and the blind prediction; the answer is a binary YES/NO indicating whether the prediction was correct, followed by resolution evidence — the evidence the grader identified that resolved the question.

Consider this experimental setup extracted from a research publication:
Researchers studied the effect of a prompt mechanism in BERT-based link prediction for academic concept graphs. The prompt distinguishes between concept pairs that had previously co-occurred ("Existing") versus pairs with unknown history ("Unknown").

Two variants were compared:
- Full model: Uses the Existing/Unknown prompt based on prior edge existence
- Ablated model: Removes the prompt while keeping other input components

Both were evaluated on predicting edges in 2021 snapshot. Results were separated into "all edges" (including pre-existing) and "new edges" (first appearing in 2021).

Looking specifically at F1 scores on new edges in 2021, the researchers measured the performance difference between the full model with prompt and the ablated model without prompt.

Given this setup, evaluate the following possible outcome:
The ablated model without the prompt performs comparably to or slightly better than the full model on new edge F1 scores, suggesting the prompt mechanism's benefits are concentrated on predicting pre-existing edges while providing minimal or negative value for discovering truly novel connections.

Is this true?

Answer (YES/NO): NO